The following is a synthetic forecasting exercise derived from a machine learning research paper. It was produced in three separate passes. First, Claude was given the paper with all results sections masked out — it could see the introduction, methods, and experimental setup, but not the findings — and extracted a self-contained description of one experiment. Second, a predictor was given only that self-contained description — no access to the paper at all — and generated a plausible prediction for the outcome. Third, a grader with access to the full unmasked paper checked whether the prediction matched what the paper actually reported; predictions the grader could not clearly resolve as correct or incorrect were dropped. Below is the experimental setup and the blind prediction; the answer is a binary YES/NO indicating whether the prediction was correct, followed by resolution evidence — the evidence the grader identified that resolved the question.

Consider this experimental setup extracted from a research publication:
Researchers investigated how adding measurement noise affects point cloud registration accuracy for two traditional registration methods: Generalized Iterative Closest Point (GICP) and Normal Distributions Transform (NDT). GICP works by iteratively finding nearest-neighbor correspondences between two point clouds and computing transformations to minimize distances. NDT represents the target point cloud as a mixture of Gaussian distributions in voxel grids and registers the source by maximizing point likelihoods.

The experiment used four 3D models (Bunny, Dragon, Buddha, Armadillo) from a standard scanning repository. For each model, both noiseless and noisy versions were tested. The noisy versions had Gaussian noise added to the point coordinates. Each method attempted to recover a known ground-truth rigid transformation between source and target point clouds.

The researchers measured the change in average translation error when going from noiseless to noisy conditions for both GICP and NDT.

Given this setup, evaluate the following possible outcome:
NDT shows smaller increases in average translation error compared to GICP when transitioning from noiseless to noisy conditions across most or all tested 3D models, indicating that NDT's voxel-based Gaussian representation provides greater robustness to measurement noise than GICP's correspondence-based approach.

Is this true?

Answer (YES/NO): YES